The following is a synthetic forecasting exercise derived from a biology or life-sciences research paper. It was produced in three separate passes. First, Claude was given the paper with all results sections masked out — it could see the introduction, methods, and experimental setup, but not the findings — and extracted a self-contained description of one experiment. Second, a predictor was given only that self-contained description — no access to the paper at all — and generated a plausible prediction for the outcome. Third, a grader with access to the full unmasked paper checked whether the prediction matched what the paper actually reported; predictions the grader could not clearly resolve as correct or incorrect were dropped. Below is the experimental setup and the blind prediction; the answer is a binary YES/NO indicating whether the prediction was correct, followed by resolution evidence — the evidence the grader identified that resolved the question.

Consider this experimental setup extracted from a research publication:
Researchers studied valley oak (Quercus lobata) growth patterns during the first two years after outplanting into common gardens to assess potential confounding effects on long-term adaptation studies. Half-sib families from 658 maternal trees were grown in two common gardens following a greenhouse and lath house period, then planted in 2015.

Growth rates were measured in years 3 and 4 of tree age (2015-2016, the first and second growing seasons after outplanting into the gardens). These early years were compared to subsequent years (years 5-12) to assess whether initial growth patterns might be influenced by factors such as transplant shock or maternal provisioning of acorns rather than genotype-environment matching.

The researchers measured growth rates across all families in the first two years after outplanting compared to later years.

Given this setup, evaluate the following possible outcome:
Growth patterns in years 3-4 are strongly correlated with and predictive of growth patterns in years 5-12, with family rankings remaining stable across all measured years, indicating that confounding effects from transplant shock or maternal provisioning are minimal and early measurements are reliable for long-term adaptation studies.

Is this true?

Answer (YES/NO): NO